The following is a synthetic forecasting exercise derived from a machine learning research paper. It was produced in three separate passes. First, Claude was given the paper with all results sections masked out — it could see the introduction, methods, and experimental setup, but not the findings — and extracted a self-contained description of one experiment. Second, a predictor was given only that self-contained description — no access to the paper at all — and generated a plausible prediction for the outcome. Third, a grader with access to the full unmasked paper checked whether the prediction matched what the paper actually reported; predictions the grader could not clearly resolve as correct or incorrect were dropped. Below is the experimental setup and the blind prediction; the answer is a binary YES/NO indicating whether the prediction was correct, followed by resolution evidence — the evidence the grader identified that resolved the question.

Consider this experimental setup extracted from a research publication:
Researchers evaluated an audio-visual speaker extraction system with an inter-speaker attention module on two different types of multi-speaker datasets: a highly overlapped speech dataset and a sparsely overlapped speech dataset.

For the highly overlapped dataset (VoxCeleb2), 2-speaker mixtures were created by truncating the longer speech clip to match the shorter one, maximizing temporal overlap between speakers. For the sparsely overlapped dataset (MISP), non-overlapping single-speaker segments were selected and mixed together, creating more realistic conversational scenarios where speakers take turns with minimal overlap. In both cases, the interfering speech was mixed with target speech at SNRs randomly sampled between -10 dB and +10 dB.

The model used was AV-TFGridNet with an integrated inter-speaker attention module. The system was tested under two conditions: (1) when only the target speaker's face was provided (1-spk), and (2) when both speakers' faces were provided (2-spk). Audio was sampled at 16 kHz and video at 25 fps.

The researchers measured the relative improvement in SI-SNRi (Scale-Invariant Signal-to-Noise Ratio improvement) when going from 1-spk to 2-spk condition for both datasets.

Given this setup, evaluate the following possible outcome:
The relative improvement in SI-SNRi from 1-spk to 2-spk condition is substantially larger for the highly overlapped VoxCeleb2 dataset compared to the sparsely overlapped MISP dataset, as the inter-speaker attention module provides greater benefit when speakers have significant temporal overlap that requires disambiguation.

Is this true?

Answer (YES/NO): NO